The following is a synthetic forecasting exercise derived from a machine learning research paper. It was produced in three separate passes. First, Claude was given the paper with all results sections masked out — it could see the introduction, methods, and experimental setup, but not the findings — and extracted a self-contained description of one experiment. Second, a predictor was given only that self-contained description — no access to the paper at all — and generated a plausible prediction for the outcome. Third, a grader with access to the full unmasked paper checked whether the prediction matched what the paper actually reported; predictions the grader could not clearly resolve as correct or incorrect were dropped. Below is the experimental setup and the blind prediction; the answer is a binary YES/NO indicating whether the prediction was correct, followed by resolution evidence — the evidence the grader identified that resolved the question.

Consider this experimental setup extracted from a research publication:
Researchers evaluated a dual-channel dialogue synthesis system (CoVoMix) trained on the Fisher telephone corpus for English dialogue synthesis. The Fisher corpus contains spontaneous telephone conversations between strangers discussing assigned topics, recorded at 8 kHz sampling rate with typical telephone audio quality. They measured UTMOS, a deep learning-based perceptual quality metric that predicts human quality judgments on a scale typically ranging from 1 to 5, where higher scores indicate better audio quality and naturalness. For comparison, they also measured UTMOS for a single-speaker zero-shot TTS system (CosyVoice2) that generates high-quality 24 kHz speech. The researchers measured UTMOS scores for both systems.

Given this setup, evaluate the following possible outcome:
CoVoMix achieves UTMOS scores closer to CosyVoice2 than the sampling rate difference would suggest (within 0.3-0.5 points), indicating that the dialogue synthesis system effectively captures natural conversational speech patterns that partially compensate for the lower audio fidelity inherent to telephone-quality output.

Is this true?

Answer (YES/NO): NO